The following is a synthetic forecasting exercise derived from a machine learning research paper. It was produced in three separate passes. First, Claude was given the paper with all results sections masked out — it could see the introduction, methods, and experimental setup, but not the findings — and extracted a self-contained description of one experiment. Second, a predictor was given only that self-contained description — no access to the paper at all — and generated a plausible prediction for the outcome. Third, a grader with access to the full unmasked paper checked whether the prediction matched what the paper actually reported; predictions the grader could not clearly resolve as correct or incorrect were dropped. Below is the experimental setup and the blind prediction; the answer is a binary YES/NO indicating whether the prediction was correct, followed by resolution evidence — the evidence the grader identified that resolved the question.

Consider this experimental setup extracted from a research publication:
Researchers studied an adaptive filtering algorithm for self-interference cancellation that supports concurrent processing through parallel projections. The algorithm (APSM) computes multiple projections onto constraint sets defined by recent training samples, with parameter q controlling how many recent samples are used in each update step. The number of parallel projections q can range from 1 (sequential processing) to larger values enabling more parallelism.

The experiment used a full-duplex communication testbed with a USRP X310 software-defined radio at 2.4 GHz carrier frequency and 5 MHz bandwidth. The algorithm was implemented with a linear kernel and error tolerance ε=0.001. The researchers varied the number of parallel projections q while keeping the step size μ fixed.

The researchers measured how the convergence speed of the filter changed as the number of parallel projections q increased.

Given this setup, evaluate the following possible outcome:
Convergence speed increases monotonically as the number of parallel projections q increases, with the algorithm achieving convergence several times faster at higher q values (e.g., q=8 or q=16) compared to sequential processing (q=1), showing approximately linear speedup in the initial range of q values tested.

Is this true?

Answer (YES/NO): NO